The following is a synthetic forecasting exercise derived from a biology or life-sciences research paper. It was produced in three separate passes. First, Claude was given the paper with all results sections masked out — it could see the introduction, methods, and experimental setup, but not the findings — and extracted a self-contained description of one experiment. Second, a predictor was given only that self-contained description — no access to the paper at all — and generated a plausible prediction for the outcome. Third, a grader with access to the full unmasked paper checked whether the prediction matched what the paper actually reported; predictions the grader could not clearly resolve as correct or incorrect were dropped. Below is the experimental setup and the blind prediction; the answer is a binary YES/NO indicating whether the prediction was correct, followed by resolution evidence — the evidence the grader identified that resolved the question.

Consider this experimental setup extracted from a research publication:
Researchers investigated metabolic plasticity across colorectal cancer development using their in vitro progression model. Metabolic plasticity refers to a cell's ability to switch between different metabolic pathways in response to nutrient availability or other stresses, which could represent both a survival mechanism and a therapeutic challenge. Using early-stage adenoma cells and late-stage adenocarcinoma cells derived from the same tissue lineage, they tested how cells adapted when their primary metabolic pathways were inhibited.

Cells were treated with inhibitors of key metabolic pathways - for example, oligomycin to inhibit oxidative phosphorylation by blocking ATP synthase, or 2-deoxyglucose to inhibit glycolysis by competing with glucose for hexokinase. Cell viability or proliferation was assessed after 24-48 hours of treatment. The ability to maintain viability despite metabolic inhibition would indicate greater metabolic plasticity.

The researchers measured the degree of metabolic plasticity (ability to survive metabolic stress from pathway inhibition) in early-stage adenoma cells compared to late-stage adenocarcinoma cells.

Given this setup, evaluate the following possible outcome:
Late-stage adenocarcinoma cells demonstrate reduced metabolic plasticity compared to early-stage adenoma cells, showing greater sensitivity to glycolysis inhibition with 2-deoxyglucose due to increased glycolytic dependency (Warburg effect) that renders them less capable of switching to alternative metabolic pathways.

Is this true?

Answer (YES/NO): NO